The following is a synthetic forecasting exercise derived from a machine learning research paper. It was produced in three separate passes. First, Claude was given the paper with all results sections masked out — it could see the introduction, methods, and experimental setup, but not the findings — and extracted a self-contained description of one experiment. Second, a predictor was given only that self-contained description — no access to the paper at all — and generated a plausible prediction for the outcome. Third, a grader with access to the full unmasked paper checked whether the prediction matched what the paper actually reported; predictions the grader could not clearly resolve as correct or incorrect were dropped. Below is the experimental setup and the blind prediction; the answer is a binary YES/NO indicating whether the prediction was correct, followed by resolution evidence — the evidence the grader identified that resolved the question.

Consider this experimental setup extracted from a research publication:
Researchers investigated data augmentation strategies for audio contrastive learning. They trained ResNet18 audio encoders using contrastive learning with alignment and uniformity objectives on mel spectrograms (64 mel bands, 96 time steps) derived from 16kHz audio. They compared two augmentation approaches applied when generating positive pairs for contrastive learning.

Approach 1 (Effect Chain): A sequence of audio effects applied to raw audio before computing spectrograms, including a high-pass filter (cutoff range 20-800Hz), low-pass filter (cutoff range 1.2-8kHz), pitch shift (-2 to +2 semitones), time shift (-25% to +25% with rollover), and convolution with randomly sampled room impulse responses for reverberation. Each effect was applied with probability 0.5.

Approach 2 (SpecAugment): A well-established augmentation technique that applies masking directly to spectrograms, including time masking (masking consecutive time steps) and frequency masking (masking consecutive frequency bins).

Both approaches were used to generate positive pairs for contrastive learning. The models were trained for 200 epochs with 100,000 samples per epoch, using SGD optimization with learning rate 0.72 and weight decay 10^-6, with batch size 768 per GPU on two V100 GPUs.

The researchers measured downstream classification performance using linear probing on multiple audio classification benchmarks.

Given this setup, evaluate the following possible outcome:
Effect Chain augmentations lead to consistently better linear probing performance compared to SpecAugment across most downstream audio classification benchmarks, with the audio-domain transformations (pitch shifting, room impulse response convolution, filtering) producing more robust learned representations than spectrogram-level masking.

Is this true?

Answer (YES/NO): YES